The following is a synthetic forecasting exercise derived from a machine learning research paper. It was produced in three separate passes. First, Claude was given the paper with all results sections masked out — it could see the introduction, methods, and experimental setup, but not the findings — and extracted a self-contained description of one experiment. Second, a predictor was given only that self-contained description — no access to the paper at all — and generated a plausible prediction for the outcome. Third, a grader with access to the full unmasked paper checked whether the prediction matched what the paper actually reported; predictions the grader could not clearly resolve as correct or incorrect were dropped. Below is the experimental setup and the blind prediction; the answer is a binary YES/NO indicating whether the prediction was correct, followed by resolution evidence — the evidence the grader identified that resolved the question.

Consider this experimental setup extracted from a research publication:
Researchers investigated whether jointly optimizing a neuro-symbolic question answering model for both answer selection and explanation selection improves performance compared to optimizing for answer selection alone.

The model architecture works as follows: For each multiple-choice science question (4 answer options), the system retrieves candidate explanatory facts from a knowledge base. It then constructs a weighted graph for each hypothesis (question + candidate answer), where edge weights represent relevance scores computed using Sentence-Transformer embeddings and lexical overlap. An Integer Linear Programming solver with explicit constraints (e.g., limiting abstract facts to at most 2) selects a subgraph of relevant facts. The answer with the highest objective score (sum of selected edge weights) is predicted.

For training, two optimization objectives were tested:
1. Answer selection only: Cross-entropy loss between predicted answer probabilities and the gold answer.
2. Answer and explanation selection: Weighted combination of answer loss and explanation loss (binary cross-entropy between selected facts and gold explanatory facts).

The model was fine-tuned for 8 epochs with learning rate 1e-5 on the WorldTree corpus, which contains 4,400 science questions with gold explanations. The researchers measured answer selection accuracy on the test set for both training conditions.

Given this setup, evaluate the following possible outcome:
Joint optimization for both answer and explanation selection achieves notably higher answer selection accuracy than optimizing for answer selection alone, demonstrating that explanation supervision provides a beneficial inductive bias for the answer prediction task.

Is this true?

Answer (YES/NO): YES